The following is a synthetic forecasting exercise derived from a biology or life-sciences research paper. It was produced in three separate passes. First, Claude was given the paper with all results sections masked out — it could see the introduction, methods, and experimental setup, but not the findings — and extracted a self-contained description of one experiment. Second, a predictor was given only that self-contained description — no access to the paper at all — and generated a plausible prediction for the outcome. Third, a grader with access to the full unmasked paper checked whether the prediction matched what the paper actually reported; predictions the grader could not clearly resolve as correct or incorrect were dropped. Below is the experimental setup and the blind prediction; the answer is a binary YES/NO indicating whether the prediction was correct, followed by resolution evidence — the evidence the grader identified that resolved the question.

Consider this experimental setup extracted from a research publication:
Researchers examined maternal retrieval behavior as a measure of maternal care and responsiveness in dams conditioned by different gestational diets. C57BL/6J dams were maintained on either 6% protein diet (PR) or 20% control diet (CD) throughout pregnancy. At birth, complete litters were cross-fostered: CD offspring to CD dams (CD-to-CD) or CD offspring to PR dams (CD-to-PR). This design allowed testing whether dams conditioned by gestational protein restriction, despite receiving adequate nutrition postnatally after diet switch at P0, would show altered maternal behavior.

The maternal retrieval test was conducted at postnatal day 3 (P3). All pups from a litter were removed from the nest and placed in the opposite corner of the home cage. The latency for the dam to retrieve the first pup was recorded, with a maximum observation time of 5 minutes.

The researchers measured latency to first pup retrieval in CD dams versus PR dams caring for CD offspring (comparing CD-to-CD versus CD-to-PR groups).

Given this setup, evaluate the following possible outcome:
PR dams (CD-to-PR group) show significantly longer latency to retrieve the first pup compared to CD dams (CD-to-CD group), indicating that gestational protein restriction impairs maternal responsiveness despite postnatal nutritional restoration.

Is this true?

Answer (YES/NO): NO